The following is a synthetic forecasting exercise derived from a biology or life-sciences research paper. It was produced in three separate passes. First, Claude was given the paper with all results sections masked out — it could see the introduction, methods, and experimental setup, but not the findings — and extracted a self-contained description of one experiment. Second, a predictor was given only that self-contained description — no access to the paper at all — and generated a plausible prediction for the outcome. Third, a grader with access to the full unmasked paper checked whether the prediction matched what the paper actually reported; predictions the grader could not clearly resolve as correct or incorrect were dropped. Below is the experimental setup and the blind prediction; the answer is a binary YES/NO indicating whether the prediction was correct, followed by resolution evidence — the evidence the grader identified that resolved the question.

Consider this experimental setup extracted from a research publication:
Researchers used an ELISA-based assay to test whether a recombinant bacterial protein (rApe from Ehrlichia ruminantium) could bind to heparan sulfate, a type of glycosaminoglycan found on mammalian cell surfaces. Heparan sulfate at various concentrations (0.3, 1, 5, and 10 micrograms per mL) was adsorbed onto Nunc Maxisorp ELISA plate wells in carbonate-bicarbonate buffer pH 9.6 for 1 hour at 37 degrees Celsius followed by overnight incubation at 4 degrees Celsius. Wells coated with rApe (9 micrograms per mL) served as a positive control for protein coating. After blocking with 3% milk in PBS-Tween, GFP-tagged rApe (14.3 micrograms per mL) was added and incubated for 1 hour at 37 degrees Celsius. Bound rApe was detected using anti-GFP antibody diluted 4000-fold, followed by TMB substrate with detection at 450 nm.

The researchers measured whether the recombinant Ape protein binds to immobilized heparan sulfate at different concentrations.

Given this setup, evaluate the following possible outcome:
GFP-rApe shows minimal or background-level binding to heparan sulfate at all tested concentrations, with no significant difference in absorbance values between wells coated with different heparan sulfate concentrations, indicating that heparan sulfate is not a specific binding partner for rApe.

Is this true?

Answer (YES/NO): YES